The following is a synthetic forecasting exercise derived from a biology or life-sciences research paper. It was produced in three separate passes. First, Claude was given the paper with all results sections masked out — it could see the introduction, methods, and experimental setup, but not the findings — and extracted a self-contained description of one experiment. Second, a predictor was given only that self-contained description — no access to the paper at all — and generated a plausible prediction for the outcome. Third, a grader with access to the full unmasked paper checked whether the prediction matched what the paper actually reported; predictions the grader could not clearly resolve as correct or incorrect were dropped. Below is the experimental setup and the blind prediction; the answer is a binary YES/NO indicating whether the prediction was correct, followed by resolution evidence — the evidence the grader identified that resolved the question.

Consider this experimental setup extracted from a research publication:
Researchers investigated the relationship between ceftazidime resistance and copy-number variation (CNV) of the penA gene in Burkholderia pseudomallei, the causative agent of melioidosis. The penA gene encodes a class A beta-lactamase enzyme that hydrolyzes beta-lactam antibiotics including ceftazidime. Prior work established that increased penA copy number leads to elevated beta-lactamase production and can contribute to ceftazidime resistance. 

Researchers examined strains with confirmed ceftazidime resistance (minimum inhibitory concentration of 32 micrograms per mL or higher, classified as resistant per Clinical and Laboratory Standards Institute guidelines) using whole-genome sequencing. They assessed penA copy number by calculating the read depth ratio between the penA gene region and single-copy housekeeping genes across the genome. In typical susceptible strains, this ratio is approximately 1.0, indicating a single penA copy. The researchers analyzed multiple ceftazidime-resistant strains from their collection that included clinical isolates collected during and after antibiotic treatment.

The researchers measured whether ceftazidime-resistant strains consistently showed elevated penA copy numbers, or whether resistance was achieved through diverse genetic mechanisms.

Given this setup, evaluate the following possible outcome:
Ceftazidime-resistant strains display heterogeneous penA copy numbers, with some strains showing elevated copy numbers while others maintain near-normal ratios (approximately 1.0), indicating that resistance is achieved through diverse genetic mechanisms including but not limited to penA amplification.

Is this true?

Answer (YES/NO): YES